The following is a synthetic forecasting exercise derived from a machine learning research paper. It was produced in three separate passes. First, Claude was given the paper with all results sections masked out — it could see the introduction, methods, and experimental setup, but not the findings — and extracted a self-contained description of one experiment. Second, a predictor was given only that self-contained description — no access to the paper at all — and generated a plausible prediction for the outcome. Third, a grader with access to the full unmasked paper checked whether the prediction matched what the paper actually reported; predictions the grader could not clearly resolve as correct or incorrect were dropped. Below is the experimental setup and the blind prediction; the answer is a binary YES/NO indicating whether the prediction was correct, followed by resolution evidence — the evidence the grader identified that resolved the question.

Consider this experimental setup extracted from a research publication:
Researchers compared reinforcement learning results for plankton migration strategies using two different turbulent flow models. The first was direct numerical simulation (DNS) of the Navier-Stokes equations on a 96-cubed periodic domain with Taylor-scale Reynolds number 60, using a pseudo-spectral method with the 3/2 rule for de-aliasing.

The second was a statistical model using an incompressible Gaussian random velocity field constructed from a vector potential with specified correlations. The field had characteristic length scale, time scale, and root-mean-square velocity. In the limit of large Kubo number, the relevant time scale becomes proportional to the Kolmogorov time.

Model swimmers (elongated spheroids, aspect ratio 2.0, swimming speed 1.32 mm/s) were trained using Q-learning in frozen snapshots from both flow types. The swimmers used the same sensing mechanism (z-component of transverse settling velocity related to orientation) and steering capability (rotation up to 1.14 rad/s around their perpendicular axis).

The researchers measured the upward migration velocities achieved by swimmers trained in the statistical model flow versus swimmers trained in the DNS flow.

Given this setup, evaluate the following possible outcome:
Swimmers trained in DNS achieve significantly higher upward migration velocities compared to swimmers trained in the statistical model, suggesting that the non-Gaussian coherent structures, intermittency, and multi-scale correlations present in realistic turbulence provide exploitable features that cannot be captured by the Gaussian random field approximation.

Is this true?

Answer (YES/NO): NO